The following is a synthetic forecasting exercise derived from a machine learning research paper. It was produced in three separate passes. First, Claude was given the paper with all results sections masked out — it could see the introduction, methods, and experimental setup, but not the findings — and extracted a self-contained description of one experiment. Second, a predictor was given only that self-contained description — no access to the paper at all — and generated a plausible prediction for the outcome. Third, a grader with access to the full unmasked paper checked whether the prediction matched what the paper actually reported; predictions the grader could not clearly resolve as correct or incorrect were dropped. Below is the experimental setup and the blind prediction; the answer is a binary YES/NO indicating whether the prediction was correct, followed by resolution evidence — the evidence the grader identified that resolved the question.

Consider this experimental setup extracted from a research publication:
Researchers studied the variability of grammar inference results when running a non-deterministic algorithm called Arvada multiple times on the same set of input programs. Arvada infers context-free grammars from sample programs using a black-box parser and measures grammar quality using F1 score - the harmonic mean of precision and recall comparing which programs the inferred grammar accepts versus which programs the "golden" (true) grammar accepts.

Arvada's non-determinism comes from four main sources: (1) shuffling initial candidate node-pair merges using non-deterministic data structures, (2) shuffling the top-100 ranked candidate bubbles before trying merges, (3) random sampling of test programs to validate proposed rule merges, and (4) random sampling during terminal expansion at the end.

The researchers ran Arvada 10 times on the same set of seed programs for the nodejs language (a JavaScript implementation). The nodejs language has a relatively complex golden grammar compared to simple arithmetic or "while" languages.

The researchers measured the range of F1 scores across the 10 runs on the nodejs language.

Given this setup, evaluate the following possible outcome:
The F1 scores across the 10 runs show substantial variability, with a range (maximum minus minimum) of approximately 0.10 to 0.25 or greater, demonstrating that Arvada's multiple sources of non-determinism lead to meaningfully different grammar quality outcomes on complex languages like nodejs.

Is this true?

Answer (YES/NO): YES